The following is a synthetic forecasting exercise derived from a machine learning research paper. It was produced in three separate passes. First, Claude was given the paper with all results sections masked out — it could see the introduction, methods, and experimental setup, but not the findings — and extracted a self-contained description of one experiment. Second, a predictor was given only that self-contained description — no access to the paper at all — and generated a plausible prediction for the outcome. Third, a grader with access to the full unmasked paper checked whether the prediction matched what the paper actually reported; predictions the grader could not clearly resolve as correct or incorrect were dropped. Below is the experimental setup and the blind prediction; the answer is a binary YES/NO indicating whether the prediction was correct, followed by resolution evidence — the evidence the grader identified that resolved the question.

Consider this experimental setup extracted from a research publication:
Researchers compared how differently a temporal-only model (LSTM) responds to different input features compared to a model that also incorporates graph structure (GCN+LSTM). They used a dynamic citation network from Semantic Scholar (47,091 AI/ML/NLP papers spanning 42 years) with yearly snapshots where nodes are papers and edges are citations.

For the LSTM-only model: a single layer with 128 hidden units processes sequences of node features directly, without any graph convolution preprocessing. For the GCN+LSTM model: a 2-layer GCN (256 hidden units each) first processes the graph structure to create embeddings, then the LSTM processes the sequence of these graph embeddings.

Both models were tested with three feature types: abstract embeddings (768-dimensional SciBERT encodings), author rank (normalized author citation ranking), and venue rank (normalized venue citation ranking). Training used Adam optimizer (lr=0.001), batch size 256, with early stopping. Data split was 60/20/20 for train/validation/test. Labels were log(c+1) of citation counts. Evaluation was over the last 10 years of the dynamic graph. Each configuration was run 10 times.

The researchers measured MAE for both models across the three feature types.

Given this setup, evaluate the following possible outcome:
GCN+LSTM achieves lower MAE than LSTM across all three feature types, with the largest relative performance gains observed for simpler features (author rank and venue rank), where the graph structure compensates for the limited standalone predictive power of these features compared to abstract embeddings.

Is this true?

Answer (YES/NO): NO